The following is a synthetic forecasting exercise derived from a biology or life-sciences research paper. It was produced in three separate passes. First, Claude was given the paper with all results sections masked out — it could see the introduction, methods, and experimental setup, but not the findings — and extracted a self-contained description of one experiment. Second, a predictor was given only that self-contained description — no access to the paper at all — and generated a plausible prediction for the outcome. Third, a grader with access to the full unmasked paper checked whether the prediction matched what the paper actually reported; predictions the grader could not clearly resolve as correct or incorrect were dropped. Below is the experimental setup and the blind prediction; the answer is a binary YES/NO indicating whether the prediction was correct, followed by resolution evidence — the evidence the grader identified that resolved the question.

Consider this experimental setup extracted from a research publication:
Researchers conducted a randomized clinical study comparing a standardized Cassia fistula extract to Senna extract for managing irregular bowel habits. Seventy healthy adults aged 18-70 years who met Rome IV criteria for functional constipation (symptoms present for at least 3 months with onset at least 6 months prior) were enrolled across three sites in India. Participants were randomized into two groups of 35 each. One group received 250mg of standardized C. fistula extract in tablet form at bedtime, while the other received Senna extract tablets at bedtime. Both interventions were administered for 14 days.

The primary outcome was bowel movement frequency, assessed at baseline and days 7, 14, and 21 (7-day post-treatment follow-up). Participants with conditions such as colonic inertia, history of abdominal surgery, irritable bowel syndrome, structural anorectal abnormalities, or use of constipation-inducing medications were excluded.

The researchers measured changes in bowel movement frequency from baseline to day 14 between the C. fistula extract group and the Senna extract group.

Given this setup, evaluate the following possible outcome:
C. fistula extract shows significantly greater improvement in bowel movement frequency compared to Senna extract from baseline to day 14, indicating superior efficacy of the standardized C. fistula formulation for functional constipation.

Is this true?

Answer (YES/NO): NO